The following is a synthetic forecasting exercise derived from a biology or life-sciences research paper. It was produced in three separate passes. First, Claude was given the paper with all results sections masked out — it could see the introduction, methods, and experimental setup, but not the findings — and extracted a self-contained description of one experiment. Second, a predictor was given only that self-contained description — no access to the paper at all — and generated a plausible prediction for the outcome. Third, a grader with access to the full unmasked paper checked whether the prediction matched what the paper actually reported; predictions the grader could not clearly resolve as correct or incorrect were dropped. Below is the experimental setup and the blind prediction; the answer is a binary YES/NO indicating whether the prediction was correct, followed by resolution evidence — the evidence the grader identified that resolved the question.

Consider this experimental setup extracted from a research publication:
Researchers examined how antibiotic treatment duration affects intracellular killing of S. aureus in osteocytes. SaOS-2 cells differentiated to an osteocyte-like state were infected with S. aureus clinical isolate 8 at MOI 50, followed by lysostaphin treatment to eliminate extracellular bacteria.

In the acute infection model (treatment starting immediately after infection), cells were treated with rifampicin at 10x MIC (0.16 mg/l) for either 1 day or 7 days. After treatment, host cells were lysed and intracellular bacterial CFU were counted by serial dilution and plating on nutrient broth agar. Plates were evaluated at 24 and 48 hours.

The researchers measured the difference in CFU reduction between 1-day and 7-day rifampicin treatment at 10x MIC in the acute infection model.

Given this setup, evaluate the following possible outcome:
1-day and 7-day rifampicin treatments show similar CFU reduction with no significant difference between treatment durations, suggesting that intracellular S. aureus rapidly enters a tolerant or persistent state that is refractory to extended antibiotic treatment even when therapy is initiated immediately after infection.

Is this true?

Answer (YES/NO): NO